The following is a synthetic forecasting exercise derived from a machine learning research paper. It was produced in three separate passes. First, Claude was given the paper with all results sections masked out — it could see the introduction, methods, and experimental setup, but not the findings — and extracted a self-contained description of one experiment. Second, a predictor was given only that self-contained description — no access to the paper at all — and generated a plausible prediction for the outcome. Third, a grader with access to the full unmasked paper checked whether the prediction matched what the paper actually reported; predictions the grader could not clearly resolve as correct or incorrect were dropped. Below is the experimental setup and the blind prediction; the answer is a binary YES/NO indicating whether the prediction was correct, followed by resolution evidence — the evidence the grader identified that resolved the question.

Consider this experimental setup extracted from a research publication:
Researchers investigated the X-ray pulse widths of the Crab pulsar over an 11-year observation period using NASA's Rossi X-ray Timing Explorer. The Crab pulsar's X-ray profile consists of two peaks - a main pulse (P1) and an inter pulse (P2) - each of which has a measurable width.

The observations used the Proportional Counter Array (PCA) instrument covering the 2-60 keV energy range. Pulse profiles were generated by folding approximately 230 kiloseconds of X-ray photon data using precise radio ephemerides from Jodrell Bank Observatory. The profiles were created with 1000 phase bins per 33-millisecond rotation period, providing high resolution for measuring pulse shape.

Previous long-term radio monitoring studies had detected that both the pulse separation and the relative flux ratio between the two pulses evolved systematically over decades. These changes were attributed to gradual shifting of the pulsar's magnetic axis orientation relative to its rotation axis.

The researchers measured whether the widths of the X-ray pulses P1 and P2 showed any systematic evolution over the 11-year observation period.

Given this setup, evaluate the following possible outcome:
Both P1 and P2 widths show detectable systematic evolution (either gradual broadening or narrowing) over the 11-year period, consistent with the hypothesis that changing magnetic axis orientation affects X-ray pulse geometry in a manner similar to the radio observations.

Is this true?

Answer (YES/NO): NO